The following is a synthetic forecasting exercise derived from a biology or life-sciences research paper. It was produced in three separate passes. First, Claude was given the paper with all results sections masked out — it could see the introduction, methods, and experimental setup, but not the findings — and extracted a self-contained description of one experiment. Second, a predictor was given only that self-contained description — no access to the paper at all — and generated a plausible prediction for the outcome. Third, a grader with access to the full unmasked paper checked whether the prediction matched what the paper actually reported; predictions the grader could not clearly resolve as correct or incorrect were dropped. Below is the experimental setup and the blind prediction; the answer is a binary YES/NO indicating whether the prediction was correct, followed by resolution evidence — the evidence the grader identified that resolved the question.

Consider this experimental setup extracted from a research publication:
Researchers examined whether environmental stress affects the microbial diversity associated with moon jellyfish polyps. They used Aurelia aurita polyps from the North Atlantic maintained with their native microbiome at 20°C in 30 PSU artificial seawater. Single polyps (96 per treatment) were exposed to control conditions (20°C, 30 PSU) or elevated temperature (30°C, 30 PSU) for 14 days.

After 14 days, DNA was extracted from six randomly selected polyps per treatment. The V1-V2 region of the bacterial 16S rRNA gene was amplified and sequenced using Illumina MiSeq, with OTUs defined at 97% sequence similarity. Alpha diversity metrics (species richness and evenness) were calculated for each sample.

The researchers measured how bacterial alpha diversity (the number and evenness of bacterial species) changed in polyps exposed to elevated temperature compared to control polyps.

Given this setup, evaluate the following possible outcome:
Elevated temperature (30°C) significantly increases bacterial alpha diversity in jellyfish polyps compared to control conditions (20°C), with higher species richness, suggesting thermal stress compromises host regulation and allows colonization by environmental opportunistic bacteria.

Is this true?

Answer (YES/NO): NO